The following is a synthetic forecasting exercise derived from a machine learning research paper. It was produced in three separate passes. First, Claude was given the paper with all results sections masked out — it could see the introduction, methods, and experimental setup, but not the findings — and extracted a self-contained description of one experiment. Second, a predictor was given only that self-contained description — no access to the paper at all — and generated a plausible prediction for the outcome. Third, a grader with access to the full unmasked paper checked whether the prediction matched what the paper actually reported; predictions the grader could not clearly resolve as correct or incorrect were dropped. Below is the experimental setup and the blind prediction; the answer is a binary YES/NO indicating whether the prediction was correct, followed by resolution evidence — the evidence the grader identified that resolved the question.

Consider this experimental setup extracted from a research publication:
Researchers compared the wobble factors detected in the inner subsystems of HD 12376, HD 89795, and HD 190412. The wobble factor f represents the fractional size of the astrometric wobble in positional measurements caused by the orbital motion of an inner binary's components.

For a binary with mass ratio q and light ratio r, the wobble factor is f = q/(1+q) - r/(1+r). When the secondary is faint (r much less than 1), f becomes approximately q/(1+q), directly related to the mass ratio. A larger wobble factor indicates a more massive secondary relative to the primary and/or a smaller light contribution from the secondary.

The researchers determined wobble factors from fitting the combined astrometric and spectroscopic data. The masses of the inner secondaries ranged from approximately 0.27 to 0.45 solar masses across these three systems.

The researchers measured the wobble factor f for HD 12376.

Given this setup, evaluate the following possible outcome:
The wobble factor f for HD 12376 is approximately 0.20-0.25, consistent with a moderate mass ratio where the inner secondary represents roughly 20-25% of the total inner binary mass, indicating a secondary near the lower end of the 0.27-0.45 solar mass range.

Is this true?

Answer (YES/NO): NO